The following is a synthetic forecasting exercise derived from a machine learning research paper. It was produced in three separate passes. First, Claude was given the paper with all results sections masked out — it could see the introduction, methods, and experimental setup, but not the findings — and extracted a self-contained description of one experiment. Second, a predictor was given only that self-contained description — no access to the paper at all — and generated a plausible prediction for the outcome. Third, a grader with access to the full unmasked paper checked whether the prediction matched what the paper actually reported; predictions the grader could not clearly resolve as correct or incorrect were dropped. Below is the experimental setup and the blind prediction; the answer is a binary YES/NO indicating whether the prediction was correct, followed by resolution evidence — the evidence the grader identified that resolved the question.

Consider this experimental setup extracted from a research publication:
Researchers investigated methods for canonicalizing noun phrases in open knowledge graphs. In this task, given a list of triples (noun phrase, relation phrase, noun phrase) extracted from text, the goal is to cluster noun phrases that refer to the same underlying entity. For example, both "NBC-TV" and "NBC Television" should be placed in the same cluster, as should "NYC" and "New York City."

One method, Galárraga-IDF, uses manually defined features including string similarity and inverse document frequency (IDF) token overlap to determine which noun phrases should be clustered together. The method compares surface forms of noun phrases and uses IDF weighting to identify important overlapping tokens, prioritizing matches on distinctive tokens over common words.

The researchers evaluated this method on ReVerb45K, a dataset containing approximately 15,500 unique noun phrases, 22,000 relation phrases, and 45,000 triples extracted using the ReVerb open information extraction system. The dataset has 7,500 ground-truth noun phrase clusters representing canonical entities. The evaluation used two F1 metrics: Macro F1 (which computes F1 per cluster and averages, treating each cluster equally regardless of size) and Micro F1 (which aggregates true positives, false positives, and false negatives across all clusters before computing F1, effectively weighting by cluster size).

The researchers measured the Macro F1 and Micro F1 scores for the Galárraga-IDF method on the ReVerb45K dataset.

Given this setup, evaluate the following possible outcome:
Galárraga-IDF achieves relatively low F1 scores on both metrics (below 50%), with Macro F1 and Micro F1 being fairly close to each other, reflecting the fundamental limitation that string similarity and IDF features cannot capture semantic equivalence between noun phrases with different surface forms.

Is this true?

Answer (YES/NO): NO